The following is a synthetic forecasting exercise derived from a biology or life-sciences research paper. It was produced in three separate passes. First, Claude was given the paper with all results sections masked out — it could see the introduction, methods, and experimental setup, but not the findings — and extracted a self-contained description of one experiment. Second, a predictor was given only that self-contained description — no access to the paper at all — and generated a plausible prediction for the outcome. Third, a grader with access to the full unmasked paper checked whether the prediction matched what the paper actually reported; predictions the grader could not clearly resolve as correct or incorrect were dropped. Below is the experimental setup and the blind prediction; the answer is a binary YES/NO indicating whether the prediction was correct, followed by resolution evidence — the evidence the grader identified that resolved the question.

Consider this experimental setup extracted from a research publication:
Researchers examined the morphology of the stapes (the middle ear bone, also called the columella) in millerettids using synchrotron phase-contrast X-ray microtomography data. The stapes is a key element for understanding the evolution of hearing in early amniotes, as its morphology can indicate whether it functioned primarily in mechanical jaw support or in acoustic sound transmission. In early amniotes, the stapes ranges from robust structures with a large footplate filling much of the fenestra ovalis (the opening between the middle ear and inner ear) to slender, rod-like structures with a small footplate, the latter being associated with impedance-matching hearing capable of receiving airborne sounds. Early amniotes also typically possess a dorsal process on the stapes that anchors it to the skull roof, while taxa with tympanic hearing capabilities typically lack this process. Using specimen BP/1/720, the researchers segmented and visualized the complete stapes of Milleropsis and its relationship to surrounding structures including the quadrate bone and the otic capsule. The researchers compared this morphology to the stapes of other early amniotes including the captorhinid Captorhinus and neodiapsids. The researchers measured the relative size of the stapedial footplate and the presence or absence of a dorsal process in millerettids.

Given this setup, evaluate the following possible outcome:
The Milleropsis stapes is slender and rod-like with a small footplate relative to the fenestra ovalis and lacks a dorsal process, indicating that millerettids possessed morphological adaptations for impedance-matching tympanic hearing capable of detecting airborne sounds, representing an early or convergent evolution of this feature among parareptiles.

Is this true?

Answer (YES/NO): NO